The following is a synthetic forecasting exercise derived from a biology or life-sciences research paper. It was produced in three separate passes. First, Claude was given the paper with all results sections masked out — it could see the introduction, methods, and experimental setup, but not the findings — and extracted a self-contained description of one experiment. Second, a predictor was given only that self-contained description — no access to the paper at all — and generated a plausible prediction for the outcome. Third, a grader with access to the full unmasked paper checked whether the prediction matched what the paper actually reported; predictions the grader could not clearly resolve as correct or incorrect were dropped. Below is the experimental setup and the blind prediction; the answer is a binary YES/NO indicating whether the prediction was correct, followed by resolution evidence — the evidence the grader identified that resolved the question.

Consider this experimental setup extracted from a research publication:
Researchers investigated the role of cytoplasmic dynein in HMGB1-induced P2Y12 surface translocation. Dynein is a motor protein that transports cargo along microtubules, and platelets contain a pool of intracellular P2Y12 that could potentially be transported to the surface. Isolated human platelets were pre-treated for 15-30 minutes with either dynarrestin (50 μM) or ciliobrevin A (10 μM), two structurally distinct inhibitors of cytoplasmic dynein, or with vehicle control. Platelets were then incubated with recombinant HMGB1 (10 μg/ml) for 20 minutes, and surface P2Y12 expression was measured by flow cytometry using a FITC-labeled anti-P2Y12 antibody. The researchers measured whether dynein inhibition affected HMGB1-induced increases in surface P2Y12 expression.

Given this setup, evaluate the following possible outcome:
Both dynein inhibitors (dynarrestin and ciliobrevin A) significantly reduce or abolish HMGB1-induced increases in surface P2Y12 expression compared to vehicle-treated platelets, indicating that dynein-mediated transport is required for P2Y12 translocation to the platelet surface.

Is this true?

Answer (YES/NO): YES